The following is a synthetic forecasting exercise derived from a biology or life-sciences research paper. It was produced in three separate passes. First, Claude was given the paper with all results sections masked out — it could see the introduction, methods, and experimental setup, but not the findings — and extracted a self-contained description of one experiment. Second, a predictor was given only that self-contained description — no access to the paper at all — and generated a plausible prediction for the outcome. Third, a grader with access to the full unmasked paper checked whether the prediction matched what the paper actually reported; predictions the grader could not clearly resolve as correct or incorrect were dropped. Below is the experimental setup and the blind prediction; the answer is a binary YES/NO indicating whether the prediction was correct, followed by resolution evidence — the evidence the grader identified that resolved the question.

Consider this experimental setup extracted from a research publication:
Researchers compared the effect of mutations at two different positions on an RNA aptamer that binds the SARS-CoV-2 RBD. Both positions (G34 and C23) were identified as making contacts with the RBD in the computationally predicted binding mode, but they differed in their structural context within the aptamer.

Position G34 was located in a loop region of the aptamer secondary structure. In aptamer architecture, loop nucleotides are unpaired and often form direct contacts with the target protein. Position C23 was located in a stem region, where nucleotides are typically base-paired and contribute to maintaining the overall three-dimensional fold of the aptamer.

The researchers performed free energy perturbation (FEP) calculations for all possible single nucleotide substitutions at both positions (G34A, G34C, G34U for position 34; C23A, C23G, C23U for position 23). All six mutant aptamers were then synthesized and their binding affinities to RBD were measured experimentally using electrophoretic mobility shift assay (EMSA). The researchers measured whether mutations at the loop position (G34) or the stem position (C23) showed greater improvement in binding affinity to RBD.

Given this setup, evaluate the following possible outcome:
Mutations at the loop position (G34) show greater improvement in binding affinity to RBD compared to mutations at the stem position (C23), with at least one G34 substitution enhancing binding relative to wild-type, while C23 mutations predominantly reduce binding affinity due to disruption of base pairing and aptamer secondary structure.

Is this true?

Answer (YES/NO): NO